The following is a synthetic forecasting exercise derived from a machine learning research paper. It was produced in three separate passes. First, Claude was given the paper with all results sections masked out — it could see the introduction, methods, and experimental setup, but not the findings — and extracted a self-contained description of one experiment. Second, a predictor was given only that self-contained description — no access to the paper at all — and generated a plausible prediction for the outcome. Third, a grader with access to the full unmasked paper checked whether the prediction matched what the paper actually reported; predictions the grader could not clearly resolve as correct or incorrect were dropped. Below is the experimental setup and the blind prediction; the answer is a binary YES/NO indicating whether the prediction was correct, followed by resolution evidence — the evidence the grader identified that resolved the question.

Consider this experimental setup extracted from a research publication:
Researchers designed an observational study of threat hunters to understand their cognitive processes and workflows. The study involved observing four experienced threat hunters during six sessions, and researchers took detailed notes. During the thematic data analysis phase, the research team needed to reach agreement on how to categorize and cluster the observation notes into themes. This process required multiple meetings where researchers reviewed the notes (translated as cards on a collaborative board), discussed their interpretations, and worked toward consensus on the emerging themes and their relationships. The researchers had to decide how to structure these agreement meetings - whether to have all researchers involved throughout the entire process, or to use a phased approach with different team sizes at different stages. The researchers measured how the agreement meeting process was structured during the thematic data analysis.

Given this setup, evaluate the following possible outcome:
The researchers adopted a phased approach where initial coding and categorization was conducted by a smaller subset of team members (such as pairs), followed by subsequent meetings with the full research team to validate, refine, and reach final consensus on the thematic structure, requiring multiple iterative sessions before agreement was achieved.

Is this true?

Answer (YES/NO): YES